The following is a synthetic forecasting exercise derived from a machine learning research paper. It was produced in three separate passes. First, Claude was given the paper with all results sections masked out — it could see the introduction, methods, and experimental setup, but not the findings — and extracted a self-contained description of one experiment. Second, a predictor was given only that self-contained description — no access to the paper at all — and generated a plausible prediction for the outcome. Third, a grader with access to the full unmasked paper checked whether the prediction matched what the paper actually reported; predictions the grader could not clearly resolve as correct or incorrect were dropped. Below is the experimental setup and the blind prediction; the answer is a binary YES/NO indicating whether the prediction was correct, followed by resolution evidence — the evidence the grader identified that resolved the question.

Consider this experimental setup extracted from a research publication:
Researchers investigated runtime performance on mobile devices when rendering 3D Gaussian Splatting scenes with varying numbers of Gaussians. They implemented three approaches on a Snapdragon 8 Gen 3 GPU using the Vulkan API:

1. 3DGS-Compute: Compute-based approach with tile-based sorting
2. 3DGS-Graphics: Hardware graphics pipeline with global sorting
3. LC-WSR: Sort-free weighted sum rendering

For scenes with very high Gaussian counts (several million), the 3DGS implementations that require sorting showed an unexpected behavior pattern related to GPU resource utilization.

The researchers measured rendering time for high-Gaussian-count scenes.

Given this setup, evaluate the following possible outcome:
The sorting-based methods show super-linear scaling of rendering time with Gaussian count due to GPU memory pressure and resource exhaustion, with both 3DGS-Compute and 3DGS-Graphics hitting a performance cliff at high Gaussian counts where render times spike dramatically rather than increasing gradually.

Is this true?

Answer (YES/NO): NO